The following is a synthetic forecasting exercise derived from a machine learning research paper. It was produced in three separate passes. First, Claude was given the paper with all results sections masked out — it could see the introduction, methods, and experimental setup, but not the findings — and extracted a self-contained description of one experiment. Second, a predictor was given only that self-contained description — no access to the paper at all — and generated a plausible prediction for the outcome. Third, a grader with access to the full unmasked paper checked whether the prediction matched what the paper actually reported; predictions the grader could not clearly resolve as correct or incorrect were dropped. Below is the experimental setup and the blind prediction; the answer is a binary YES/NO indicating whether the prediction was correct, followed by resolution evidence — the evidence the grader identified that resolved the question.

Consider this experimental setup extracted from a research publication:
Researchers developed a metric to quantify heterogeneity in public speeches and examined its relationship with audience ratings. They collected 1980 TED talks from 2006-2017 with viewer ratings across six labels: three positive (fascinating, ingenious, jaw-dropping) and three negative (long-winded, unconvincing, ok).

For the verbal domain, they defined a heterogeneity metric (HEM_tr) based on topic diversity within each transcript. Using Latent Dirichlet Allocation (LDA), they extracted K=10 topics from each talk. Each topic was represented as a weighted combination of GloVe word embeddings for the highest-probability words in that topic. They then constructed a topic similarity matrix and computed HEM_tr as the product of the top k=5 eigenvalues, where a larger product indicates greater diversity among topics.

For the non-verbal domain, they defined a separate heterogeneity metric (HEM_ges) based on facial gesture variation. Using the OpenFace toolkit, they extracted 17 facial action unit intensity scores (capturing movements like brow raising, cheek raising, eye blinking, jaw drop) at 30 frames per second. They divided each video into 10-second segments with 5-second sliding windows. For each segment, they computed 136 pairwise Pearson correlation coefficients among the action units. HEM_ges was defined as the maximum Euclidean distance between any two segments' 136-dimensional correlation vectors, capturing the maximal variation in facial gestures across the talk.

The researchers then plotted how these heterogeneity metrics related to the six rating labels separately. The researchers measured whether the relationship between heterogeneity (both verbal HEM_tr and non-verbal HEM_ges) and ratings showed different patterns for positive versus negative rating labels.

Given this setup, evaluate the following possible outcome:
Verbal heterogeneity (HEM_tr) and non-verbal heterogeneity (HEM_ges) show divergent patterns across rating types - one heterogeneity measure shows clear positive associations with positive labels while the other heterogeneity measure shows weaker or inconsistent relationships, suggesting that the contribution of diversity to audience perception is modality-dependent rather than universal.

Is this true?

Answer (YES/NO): NO